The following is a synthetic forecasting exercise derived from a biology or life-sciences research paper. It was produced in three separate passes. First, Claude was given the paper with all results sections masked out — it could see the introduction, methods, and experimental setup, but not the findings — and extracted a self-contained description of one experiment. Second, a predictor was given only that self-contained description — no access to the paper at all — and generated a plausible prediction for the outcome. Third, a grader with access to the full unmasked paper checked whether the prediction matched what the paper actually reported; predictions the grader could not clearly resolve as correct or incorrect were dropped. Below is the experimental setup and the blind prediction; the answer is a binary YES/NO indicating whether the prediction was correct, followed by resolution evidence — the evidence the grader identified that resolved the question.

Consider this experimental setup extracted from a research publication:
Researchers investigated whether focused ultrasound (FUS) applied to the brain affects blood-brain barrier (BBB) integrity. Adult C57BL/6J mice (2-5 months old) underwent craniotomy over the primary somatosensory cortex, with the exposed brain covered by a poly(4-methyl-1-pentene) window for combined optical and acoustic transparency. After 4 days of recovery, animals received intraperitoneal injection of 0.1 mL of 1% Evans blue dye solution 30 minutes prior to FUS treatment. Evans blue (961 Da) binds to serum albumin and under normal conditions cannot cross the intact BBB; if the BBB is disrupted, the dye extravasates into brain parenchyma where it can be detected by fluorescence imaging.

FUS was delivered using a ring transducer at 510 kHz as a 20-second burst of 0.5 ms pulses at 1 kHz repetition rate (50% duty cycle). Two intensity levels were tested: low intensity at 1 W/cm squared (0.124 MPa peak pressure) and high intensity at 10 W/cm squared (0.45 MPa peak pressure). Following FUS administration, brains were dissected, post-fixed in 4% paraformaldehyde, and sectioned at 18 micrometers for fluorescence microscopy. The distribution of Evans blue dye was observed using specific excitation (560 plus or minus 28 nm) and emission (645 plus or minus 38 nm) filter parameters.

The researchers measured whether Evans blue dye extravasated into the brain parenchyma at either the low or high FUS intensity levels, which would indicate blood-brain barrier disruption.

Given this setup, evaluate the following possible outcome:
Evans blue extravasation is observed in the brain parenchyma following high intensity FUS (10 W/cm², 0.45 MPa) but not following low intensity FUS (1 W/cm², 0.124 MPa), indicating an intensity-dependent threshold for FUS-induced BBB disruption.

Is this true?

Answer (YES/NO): NO